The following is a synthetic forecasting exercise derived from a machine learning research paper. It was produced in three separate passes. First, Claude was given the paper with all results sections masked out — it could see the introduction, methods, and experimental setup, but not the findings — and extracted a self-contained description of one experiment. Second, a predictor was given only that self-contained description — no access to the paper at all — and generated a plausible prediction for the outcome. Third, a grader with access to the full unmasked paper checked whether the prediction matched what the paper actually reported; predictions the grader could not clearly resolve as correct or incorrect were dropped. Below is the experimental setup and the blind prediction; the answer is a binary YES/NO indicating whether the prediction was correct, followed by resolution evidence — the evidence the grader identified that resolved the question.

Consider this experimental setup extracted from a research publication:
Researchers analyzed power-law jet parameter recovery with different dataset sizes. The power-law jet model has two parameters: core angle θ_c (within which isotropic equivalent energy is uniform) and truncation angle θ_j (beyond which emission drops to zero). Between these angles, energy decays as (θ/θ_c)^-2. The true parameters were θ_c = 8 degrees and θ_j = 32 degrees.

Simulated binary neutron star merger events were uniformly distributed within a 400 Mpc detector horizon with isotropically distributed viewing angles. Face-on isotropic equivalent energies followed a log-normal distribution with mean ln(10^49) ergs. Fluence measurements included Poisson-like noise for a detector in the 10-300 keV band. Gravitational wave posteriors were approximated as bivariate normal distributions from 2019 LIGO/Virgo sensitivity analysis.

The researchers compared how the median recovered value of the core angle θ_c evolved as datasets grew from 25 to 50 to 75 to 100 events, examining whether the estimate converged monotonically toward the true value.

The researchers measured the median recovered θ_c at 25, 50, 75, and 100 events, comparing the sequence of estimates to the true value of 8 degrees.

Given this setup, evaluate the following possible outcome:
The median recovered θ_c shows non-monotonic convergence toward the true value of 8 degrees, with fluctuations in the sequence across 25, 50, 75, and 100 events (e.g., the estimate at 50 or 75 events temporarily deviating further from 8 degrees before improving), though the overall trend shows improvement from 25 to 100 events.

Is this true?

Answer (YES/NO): YES